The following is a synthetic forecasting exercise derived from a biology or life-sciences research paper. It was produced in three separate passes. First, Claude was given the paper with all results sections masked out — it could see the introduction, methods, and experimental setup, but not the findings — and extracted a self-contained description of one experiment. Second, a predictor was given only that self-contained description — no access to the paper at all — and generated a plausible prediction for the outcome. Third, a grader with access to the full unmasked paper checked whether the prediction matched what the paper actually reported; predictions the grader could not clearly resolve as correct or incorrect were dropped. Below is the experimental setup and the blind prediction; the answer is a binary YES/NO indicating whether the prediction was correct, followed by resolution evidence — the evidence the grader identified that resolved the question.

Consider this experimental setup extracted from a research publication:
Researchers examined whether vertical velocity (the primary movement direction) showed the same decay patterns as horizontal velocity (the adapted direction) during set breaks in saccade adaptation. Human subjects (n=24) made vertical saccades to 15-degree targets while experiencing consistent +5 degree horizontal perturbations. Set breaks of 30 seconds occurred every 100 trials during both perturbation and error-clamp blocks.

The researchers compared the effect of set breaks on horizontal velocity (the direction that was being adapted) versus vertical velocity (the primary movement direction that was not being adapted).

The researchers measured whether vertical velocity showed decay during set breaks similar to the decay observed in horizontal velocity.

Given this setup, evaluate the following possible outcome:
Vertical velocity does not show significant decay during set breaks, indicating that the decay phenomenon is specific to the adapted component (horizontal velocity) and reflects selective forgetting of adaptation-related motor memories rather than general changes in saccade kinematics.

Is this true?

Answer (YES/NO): YES